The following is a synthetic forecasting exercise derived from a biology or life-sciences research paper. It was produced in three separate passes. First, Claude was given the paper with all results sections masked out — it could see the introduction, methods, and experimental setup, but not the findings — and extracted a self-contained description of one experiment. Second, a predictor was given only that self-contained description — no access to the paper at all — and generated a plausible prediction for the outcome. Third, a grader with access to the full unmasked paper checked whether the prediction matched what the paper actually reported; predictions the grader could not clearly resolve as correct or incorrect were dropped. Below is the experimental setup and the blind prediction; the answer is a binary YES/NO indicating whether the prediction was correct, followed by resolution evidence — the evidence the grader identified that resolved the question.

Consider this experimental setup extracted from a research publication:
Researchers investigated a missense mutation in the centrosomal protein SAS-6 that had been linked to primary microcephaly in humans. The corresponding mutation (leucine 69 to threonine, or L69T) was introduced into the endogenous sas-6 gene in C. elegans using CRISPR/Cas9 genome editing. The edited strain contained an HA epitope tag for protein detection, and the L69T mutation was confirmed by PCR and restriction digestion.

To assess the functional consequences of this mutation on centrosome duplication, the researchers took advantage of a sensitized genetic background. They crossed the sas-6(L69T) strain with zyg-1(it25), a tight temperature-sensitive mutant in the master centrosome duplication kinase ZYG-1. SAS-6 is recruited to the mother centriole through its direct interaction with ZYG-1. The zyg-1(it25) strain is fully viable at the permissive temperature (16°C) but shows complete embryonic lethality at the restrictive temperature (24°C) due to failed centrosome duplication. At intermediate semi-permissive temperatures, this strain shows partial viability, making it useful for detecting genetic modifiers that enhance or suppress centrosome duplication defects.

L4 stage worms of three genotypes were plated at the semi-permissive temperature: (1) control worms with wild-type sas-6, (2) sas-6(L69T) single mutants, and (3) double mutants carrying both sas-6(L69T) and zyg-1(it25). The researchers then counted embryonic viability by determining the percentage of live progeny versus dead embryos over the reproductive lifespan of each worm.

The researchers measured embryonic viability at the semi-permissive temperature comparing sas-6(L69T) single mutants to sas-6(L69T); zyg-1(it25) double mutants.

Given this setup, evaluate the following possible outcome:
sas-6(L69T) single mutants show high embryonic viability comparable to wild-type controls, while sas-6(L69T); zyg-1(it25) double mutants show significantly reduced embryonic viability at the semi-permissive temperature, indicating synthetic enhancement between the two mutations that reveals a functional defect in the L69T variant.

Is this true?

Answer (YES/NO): YES